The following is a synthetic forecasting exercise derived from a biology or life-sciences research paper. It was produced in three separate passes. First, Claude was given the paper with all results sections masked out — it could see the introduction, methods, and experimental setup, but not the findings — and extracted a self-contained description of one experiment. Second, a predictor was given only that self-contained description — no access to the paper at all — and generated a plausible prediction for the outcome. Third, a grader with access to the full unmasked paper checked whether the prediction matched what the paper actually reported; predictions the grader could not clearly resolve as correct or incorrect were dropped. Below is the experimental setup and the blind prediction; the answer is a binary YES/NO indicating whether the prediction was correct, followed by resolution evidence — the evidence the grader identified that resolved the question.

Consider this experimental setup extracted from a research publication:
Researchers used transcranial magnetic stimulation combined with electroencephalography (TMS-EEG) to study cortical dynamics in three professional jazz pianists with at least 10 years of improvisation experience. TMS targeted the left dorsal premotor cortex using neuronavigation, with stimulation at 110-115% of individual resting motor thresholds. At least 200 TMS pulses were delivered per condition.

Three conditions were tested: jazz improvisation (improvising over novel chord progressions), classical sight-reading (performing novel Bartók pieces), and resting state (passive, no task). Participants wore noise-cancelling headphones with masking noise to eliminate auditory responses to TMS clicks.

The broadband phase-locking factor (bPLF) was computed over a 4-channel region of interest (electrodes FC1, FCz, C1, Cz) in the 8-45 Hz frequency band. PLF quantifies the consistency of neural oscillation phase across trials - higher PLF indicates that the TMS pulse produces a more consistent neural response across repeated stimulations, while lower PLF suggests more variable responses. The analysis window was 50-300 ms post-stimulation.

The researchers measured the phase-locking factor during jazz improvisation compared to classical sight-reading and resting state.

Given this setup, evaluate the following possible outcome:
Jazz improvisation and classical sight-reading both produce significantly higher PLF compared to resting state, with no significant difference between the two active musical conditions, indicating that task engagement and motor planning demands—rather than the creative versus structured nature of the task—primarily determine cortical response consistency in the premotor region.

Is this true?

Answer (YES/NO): NO